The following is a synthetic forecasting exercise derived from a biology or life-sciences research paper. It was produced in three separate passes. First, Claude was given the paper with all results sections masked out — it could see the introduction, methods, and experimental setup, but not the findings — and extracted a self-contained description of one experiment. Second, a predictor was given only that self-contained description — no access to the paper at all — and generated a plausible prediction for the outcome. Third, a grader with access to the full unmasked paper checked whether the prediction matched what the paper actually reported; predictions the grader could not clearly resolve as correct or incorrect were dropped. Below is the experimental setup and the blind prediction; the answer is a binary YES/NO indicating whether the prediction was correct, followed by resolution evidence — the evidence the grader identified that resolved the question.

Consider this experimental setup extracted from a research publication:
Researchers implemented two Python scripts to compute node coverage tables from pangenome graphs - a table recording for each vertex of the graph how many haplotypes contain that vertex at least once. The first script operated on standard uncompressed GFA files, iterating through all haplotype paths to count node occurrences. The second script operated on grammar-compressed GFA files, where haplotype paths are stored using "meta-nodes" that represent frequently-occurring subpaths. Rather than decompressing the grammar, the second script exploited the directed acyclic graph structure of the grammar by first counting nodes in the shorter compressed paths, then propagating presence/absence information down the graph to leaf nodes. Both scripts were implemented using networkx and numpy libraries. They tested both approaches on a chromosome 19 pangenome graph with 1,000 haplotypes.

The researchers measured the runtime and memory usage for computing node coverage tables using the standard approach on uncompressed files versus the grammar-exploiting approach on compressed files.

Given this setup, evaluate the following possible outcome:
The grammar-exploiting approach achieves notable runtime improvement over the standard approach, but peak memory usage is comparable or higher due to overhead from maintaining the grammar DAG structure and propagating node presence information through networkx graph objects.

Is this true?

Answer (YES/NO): NO